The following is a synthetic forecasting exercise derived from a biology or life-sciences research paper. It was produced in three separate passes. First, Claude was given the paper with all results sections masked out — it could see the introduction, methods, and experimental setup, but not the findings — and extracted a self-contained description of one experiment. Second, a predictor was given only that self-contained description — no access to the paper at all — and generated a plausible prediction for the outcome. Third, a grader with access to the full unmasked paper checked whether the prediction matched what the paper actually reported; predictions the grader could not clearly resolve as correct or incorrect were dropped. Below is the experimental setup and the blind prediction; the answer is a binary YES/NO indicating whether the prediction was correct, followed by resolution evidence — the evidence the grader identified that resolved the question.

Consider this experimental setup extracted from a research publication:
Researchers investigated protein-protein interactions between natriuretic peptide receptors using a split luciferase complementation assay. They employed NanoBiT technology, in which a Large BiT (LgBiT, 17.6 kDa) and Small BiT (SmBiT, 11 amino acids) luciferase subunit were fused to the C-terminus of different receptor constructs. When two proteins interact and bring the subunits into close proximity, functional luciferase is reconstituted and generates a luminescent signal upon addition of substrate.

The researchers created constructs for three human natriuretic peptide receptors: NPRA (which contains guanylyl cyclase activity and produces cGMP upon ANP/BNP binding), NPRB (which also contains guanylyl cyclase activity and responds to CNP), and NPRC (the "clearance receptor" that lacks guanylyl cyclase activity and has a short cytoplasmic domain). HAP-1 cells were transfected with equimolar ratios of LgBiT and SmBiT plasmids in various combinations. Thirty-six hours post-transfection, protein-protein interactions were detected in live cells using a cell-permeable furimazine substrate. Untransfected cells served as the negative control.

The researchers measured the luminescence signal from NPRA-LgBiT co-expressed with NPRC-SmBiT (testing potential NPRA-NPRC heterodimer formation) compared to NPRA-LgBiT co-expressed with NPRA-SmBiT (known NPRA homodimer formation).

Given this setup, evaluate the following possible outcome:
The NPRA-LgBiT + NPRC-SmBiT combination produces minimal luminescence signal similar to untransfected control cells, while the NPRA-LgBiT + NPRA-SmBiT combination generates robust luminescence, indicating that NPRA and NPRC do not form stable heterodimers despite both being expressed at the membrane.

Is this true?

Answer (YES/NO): NO